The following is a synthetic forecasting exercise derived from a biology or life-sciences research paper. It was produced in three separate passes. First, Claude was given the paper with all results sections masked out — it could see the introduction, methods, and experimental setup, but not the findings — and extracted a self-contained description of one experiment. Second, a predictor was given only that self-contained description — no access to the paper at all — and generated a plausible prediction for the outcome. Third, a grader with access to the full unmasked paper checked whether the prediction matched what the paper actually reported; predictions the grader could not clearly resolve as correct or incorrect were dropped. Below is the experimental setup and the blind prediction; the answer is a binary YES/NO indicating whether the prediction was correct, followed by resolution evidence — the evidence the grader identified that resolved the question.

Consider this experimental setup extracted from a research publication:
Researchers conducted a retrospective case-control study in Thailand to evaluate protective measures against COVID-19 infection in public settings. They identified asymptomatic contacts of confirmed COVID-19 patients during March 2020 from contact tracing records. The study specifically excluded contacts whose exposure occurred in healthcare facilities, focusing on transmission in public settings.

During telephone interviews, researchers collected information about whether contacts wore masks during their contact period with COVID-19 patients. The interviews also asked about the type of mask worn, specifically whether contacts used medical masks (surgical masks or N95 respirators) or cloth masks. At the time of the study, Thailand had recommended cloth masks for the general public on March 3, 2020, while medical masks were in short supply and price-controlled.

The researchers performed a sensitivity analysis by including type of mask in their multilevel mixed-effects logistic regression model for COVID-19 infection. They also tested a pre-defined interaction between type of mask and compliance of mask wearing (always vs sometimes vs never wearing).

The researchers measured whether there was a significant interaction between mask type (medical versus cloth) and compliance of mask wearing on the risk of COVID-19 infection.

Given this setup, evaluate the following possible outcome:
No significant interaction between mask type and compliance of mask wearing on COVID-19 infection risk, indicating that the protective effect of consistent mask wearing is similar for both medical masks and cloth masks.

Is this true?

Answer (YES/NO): YES